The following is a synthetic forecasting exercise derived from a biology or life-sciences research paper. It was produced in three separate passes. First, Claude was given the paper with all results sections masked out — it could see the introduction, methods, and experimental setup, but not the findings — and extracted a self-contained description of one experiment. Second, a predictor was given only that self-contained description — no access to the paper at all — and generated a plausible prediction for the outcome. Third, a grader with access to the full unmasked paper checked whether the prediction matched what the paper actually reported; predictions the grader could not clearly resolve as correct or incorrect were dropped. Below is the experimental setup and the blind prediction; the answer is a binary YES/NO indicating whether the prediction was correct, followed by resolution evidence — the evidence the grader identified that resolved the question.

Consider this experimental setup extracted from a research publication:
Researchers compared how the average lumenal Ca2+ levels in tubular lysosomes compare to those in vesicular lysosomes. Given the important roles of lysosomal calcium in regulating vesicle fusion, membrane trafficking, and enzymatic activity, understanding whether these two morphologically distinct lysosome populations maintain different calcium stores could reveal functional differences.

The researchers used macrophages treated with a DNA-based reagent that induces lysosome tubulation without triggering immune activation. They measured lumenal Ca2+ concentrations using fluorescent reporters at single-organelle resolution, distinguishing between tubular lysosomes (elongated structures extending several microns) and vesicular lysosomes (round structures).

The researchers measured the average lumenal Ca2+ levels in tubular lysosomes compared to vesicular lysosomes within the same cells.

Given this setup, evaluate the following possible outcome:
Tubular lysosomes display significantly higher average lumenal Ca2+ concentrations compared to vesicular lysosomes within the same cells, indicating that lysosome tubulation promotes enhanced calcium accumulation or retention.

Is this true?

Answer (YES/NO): NO